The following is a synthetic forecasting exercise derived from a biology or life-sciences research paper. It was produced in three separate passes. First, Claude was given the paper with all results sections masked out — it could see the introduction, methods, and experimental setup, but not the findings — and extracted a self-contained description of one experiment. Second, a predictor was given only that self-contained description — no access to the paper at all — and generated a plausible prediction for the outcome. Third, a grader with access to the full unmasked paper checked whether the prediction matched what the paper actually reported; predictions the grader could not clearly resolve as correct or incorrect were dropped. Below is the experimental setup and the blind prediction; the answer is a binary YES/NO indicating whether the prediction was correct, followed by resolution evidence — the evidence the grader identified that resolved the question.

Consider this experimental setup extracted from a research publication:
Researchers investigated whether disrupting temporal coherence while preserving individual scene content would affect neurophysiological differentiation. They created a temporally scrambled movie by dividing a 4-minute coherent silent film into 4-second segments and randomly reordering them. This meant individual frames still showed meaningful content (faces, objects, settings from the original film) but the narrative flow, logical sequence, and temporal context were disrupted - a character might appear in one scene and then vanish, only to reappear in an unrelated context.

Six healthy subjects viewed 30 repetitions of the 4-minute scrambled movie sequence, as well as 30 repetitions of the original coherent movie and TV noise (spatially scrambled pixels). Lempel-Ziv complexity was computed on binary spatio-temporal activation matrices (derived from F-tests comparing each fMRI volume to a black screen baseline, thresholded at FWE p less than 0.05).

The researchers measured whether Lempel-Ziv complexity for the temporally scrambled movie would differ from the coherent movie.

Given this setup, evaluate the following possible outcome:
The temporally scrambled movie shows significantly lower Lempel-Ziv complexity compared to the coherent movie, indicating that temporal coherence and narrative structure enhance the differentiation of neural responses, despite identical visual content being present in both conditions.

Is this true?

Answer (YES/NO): YES